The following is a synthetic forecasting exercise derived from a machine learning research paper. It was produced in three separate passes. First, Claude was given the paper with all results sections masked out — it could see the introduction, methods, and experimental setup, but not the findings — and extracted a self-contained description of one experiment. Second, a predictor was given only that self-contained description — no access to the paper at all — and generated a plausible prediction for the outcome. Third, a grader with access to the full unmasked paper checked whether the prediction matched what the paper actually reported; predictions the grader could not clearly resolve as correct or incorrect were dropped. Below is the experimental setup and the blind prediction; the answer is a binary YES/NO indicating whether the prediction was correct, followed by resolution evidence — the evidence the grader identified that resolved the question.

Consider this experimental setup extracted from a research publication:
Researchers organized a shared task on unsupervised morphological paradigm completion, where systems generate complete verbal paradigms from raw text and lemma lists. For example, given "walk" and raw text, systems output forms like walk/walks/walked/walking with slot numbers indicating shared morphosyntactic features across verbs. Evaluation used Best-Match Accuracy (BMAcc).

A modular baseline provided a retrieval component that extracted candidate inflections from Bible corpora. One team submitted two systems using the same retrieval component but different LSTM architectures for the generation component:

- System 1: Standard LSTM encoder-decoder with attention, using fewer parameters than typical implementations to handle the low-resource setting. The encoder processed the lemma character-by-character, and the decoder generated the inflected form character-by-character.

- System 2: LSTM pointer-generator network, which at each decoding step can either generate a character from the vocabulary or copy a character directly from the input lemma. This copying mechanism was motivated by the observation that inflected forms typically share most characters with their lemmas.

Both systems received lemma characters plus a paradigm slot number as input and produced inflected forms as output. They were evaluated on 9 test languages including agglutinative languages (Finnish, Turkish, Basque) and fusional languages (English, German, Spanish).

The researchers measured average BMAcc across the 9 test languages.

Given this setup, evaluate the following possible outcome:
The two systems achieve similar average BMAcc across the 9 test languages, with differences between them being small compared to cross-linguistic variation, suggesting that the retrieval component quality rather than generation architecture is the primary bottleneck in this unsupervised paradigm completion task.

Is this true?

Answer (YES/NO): NO